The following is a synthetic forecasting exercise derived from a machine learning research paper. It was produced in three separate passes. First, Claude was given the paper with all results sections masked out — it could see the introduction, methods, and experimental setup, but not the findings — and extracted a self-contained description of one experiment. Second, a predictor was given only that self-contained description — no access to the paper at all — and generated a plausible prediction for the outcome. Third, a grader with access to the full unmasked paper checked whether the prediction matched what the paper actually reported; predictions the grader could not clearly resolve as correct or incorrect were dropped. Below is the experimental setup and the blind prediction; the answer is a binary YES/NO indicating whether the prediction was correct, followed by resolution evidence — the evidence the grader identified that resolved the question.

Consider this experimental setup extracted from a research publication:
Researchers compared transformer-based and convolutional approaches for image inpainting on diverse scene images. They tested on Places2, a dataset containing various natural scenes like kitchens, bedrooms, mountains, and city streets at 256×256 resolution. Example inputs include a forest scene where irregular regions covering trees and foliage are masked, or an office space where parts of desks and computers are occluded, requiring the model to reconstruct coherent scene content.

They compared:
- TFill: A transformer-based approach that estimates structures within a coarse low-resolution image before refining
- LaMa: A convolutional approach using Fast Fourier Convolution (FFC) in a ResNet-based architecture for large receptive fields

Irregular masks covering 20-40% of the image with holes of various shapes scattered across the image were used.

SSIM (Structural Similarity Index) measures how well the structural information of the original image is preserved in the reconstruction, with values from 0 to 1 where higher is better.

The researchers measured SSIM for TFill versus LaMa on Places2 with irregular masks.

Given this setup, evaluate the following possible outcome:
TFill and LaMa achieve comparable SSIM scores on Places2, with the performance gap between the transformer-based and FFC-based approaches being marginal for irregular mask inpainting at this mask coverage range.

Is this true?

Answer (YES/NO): YES